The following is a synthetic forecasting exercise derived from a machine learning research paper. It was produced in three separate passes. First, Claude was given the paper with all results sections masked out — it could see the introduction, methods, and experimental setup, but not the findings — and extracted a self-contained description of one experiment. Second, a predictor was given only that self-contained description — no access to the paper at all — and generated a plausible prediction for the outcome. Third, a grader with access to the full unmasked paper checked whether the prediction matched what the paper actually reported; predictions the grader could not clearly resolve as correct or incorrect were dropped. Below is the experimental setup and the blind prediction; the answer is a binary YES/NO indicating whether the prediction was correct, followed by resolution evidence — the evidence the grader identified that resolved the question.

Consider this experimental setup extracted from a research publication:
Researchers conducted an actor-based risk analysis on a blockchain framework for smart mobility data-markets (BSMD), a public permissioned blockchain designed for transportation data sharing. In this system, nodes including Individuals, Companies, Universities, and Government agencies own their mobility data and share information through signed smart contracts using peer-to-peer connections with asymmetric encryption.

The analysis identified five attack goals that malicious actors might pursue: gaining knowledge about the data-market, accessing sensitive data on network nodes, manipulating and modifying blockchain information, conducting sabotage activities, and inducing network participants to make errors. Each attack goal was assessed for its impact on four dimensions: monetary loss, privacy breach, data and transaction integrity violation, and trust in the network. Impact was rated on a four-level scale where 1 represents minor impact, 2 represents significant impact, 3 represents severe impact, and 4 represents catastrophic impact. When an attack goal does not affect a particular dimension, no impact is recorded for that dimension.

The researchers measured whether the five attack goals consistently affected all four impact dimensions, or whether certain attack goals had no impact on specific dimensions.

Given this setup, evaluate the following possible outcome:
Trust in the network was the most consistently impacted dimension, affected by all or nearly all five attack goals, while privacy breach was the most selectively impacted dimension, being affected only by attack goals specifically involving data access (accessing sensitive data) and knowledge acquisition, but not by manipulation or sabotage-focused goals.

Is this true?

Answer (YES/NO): NO